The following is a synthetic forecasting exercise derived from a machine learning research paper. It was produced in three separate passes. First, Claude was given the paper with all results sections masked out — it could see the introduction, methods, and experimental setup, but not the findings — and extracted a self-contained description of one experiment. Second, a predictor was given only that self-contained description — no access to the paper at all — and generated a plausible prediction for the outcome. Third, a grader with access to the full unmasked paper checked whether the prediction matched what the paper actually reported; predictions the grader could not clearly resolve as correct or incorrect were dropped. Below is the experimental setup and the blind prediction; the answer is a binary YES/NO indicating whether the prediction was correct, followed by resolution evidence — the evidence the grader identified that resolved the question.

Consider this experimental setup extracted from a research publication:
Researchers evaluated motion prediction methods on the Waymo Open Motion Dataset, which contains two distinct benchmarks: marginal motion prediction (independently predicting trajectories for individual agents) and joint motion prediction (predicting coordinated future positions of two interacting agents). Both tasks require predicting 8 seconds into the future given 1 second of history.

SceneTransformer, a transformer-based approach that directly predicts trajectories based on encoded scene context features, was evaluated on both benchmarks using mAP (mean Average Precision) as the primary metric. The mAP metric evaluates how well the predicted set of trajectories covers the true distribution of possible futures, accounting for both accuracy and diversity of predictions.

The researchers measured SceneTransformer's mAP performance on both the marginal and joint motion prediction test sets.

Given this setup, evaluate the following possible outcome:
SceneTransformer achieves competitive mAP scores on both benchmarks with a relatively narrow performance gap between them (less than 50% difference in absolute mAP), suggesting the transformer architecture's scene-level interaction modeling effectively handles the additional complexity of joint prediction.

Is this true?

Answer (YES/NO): NO